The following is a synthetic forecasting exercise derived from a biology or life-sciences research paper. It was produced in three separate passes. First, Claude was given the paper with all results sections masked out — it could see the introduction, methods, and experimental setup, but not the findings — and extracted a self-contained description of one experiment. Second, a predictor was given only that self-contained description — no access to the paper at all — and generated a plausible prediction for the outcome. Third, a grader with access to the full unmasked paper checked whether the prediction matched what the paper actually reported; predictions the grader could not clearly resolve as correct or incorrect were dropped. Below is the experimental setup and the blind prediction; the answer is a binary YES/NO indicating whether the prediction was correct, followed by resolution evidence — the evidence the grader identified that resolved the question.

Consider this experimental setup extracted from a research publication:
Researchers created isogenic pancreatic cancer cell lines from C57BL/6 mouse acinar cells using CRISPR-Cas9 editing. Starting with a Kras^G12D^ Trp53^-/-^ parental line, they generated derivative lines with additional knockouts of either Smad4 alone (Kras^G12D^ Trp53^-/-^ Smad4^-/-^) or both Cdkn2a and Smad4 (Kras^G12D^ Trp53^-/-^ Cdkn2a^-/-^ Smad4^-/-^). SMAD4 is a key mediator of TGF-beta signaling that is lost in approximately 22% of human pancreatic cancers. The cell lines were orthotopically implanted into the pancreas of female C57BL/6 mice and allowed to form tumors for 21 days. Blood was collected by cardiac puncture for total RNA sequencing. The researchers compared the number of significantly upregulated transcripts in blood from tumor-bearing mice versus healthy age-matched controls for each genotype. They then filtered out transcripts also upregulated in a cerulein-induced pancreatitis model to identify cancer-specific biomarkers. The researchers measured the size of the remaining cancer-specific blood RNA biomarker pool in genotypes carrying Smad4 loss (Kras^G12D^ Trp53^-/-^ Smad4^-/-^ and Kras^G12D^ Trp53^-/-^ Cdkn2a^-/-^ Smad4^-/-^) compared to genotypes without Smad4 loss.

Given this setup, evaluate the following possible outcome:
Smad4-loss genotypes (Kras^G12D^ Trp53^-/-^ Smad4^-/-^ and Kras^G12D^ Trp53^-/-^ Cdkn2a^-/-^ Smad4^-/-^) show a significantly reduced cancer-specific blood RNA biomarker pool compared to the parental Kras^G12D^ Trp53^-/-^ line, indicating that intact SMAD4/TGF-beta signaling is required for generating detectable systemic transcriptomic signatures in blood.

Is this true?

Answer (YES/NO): YES